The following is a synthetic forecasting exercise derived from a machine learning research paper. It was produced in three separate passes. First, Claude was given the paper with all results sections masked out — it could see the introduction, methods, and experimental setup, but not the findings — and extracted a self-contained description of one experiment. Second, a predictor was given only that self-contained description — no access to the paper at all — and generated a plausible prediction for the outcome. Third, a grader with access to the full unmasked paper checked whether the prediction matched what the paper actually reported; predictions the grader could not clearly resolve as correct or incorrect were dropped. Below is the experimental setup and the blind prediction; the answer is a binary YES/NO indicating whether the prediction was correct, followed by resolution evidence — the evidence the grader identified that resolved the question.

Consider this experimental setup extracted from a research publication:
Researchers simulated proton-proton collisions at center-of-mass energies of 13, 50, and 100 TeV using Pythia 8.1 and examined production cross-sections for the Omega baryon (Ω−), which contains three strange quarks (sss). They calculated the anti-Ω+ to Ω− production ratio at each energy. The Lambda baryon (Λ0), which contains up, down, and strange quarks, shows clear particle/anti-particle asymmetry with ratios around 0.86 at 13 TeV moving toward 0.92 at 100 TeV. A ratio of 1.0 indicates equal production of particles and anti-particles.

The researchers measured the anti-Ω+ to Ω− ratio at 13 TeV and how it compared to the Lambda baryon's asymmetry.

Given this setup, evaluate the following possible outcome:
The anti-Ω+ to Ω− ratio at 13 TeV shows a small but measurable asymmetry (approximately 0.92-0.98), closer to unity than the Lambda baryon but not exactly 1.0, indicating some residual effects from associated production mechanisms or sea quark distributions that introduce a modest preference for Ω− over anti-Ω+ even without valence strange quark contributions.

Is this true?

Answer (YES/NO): YES